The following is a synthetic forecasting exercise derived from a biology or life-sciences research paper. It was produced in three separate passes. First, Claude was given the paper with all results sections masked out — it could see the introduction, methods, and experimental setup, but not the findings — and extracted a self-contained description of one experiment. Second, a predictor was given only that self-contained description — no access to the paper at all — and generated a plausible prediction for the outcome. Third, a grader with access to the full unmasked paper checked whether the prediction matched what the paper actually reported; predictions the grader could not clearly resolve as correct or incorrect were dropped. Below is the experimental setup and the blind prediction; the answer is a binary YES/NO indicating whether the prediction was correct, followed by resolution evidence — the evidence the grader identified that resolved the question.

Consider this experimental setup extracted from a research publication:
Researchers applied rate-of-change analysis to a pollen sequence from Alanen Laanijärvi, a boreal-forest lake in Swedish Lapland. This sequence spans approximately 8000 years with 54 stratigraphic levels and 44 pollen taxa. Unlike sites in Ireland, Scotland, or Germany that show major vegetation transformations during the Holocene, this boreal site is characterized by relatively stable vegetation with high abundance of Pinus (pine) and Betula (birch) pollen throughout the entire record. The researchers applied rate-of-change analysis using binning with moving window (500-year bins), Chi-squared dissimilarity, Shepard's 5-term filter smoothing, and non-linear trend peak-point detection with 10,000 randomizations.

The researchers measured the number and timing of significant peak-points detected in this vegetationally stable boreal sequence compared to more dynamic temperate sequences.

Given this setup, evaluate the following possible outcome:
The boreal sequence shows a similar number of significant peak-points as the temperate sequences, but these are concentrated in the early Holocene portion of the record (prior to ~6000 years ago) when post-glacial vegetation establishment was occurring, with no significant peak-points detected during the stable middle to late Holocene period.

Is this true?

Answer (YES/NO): NO